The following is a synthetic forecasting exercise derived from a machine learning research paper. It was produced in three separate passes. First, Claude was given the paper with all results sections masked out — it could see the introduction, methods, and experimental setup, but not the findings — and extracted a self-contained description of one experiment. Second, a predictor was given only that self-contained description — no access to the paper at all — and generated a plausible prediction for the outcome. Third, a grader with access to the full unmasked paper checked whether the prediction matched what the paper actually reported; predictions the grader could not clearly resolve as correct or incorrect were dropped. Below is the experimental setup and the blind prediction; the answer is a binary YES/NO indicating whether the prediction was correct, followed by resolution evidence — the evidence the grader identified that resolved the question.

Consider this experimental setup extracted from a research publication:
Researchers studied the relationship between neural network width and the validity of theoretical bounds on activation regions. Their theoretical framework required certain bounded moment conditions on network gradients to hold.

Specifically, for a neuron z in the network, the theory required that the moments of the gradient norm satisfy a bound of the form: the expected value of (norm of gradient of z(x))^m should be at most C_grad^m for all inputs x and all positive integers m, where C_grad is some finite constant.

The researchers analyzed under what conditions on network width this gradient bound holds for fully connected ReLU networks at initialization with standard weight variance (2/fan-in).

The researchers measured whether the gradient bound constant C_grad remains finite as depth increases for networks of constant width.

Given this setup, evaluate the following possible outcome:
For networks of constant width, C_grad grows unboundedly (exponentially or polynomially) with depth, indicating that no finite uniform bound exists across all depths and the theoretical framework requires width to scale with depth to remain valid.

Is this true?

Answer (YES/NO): NO